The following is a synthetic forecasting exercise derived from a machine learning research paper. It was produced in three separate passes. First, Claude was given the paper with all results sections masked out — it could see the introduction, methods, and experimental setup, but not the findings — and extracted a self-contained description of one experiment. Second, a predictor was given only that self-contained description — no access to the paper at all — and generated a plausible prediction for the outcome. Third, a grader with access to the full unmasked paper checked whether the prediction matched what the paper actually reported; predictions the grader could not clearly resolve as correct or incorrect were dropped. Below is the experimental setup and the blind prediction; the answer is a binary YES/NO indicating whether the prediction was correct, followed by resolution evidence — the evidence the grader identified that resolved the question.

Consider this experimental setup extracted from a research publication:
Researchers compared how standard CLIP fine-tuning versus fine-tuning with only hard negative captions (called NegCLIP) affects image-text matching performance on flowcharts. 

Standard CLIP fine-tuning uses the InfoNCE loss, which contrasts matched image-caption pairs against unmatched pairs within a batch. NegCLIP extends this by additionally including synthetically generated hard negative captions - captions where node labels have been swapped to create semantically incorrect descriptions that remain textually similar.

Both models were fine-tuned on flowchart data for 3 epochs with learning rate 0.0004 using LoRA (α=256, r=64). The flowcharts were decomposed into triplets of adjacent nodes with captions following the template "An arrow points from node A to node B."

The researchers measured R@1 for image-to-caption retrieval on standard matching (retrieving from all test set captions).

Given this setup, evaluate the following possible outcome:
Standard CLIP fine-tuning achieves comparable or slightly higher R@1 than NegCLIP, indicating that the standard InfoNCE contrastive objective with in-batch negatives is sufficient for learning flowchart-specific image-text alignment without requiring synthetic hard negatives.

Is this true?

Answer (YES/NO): YES